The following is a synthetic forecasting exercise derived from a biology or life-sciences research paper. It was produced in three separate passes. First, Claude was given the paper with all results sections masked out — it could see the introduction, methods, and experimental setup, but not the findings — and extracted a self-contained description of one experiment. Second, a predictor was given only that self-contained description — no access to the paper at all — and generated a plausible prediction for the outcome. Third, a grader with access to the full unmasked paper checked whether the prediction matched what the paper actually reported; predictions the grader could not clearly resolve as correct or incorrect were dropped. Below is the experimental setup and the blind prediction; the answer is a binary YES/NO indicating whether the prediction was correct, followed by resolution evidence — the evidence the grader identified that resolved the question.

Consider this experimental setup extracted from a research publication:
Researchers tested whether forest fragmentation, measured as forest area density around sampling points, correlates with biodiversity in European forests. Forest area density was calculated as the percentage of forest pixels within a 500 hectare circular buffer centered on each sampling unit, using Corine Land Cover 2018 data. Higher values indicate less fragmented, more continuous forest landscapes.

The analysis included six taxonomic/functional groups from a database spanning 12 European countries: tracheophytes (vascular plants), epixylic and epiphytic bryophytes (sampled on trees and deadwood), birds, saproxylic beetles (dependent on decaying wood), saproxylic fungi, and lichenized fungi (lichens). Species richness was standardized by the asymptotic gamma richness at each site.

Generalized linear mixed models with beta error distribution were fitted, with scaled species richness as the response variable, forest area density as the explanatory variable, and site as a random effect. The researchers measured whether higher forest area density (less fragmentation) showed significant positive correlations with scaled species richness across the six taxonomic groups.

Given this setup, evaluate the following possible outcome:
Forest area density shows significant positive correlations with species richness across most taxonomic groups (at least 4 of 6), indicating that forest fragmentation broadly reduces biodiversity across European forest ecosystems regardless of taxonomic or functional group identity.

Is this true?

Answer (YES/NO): NO